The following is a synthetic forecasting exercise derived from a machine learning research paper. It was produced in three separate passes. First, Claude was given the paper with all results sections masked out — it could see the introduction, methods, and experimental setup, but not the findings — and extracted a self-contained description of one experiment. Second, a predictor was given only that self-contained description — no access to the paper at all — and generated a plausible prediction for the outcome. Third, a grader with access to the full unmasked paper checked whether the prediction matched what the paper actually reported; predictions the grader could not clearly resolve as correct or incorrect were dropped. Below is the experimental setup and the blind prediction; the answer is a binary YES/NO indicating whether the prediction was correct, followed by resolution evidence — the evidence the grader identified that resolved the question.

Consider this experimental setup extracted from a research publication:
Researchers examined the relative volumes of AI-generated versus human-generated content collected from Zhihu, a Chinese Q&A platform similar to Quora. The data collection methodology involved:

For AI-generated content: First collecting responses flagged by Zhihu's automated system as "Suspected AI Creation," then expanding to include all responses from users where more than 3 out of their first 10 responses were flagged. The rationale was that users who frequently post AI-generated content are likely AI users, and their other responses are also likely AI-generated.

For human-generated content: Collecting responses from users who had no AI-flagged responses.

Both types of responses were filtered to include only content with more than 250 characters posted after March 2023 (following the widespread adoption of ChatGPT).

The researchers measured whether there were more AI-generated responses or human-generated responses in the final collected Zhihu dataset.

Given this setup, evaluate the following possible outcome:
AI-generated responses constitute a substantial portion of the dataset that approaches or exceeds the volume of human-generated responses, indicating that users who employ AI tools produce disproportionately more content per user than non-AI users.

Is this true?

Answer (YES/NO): YES